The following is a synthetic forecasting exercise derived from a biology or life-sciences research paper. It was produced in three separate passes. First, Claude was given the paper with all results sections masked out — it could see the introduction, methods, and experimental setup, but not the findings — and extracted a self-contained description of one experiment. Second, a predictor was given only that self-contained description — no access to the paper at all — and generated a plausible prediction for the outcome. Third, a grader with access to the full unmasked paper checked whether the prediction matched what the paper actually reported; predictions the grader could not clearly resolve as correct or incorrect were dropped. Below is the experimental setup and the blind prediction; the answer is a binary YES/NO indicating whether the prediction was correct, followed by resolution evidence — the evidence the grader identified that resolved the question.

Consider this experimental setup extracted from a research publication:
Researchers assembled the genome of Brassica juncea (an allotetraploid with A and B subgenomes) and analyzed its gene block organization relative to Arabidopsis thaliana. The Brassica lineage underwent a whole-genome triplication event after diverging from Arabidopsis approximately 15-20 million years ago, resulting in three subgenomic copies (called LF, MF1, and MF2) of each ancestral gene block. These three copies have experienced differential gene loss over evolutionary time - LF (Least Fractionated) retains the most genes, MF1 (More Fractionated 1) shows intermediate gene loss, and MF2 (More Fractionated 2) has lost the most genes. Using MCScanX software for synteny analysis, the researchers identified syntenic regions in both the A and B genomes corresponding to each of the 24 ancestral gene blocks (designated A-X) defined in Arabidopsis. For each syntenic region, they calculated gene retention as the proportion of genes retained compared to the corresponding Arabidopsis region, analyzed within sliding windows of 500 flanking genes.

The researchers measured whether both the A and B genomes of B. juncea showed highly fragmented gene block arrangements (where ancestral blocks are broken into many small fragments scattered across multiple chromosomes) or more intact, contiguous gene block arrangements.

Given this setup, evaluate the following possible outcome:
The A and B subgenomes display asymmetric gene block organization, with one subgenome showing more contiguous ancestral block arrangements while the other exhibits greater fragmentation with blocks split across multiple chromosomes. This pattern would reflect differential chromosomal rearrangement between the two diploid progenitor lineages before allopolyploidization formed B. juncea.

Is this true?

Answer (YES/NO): YES